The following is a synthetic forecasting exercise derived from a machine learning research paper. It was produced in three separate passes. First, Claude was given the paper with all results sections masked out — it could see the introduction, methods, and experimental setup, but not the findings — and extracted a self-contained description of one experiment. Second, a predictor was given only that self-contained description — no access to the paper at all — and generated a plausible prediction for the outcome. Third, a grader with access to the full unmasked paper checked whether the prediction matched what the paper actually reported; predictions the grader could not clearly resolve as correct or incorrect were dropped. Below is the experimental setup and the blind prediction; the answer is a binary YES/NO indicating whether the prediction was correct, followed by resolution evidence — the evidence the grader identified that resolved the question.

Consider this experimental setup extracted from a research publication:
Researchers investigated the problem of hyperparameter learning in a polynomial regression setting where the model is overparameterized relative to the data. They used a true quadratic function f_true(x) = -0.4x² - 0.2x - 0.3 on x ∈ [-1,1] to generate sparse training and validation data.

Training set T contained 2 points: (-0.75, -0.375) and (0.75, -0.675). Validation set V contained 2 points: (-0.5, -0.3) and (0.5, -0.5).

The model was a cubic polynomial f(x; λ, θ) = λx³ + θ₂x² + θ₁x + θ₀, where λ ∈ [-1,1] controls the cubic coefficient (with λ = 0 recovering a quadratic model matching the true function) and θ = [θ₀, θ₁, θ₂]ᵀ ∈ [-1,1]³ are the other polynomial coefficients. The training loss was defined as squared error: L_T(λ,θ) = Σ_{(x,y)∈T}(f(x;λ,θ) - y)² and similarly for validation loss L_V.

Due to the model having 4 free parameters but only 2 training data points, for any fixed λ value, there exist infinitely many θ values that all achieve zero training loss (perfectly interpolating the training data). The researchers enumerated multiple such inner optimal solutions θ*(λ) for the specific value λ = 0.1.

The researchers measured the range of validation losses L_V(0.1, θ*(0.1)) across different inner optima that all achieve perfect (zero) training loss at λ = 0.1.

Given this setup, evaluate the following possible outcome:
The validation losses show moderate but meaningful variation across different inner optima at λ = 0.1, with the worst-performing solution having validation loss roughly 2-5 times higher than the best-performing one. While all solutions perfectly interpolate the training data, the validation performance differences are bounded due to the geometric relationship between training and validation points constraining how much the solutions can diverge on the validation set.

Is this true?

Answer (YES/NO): NO